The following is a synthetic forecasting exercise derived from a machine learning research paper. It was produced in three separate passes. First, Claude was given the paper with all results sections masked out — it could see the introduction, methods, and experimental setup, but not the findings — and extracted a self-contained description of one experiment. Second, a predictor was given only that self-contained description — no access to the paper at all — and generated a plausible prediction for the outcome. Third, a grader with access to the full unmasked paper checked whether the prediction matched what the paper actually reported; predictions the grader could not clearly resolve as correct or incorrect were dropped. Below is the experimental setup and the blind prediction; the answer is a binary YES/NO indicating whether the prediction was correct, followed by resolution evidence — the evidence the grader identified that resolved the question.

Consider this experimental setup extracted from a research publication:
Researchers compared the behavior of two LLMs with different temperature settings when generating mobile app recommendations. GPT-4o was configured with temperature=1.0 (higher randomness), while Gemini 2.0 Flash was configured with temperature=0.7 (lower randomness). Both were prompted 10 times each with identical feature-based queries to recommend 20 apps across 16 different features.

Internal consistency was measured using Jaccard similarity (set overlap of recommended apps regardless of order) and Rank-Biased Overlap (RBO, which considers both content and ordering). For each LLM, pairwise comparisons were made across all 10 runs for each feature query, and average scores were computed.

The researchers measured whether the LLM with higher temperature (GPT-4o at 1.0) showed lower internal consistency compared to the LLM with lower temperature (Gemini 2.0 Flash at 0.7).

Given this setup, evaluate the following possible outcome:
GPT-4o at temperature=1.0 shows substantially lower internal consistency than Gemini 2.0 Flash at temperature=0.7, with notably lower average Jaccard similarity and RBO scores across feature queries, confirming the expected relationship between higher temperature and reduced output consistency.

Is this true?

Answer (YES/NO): NO